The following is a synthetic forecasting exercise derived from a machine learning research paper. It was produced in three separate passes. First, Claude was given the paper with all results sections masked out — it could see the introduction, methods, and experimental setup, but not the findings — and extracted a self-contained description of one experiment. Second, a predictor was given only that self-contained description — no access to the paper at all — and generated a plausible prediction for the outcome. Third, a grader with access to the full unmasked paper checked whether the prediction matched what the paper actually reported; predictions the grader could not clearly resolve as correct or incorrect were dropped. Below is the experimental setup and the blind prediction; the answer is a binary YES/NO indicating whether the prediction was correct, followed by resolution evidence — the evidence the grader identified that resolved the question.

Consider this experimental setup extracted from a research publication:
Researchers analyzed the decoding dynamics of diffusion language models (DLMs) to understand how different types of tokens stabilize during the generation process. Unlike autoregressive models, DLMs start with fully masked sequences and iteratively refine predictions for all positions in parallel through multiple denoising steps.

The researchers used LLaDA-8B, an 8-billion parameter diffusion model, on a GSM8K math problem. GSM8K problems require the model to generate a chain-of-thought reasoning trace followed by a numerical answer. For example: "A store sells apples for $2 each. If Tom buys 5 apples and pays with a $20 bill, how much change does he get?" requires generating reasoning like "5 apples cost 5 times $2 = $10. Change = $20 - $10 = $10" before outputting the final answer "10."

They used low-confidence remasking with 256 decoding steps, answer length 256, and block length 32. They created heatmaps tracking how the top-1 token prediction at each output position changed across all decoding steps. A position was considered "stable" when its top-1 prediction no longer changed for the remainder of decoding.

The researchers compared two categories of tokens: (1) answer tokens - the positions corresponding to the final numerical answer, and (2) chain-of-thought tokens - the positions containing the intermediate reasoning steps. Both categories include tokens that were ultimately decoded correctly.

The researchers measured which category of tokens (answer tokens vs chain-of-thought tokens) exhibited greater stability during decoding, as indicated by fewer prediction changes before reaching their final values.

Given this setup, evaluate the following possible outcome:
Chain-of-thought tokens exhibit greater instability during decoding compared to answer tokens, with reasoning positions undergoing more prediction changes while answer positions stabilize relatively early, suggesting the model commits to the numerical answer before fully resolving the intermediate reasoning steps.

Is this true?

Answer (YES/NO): YES